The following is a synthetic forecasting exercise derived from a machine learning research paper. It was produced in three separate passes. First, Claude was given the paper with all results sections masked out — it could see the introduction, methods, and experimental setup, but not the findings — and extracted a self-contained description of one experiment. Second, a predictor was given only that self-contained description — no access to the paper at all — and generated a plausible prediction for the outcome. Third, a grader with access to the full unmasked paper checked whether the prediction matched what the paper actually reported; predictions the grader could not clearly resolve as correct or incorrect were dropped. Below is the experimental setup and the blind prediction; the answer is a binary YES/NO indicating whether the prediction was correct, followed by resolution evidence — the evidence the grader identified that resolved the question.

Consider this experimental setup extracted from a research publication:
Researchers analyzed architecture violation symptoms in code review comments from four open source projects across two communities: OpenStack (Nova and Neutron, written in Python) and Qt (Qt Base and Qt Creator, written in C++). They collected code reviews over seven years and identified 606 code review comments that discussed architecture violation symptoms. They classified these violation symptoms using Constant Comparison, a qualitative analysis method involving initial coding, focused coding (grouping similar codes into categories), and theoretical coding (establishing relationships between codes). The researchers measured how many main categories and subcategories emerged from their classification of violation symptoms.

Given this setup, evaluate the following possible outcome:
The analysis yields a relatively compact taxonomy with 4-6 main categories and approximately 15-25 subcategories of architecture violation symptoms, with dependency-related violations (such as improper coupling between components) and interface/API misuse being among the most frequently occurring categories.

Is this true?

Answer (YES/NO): NO